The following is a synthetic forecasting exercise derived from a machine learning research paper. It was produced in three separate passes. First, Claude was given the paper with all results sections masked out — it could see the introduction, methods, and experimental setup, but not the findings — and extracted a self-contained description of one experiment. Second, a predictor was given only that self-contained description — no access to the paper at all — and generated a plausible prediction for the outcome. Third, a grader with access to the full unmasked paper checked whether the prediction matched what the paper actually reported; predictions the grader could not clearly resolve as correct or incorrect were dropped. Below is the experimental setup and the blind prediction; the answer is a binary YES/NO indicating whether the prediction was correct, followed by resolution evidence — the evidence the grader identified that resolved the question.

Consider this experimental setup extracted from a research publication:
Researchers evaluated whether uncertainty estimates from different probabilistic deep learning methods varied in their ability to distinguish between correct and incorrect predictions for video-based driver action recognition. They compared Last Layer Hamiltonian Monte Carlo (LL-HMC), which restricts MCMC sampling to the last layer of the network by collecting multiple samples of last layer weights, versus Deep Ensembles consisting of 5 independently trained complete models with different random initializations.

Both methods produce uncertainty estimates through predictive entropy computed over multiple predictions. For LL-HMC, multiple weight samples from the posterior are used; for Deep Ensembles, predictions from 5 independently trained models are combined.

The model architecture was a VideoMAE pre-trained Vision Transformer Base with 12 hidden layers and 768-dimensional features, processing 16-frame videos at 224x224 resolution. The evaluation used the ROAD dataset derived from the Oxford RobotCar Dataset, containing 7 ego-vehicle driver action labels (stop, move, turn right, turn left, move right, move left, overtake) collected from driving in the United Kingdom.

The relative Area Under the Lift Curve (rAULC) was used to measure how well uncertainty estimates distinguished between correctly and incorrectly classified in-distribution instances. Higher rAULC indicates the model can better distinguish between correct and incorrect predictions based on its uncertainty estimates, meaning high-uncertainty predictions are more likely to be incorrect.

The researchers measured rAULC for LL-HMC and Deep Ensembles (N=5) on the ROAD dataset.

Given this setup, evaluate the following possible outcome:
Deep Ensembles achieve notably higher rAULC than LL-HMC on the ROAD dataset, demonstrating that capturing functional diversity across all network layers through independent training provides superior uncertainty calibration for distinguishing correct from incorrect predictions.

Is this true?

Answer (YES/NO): YES